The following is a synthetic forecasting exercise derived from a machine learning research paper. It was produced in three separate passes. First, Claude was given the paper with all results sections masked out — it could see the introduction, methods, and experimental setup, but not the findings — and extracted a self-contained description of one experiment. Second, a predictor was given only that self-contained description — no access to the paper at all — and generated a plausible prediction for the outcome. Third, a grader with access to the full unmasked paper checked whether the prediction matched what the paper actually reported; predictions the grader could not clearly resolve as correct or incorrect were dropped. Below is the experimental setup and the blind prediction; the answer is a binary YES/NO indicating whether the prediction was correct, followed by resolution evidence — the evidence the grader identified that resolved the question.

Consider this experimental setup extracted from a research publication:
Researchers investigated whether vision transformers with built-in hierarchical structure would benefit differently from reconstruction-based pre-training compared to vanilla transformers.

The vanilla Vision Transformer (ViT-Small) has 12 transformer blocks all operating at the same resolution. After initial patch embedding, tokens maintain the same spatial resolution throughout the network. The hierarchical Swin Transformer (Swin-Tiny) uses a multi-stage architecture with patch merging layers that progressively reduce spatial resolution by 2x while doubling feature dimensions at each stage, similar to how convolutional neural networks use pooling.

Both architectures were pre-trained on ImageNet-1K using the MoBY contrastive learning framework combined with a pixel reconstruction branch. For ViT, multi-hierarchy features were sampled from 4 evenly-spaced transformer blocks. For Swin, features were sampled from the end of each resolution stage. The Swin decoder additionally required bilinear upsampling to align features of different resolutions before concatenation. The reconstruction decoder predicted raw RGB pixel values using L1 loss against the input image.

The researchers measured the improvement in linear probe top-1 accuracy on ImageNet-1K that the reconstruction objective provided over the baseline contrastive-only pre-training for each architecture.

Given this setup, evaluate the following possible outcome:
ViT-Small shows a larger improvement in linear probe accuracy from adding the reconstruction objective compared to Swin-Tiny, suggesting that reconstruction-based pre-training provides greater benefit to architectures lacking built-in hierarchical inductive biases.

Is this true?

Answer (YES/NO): NO